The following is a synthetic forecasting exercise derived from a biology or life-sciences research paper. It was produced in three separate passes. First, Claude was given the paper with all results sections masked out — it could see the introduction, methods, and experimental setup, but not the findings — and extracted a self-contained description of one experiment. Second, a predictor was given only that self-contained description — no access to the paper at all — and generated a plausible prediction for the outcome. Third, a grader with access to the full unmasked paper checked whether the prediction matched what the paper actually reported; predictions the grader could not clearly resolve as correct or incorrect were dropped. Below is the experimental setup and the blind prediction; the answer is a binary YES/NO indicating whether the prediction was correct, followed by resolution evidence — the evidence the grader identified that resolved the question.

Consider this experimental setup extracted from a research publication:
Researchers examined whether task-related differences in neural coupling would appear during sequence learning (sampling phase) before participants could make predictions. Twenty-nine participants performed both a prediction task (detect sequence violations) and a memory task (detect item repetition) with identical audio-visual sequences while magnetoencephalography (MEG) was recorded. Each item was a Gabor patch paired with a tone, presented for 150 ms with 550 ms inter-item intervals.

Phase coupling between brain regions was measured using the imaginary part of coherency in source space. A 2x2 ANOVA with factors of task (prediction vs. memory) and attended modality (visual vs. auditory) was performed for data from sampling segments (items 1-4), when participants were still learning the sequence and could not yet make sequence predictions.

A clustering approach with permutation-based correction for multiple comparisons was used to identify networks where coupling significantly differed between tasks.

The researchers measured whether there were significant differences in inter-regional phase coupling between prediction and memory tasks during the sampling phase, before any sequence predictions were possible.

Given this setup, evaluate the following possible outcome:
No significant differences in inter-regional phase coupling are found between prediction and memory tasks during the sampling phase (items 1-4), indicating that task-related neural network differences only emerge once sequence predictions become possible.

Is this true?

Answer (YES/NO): NO